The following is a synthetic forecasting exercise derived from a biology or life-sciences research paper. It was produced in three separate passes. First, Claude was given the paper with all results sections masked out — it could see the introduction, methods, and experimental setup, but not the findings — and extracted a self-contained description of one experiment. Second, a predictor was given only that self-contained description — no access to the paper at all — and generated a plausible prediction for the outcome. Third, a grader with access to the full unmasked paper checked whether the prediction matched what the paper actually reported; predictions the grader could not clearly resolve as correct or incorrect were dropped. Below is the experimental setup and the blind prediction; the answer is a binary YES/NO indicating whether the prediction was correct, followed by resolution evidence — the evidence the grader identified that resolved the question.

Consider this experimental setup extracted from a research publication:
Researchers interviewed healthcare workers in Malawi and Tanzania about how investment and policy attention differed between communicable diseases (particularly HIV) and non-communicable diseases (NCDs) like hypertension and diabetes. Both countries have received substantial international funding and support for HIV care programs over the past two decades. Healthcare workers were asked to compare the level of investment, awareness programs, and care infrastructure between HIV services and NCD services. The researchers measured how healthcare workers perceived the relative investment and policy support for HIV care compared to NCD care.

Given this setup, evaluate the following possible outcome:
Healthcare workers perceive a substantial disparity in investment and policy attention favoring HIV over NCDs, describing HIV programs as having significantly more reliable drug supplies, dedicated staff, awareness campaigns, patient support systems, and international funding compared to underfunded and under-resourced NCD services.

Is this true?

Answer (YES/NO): YES